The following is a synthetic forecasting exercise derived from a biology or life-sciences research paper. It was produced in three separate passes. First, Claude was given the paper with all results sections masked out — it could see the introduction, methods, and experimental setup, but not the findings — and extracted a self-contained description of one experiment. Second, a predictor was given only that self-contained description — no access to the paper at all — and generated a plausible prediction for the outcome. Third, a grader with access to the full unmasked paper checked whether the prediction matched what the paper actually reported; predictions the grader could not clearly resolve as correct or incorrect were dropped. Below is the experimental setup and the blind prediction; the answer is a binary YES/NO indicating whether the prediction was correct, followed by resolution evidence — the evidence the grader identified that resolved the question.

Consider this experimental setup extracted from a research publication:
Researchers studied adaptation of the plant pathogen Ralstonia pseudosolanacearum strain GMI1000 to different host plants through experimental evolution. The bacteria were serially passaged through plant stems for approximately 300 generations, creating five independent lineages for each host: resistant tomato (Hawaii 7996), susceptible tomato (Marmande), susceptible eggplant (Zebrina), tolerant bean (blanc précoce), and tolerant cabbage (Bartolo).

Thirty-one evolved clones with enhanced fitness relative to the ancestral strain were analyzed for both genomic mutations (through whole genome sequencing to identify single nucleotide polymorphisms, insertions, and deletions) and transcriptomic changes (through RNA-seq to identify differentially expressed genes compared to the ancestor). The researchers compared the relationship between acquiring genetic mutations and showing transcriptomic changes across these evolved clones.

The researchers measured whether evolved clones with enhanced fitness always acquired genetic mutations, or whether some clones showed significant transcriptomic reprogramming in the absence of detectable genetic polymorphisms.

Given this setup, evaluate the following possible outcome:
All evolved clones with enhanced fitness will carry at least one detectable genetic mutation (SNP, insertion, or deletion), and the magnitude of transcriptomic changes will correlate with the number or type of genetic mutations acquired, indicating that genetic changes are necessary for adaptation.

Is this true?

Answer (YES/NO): NO